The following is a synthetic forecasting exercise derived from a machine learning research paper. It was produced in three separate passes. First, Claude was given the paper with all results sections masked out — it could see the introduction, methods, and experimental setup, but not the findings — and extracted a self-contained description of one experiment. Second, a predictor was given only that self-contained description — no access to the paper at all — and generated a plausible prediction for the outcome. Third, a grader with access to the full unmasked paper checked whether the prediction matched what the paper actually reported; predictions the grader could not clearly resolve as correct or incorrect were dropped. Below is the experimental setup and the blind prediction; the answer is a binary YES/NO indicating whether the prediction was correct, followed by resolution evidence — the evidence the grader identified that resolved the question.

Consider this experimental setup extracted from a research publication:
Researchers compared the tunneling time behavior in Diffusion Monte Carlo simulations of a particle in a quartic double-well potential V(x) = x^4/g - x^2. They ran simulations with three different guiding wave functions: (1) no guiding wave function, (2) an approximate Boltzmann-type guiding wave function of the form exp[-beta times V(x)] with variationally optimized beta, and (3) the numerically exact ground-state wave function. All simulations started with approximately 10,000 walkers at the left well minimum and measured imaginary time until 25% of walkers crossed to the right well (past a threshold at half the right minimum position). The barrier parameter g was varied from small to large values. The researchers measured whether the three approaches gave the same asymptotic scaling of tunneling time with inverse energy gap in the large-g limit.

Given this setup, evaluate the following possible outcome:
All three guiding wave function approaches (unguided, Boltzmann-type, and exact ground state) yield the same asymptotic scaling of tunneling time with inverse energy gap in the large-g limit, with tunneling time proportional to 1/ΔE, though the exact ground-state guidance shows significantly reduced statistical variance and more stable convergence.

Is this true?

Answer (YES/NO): NO